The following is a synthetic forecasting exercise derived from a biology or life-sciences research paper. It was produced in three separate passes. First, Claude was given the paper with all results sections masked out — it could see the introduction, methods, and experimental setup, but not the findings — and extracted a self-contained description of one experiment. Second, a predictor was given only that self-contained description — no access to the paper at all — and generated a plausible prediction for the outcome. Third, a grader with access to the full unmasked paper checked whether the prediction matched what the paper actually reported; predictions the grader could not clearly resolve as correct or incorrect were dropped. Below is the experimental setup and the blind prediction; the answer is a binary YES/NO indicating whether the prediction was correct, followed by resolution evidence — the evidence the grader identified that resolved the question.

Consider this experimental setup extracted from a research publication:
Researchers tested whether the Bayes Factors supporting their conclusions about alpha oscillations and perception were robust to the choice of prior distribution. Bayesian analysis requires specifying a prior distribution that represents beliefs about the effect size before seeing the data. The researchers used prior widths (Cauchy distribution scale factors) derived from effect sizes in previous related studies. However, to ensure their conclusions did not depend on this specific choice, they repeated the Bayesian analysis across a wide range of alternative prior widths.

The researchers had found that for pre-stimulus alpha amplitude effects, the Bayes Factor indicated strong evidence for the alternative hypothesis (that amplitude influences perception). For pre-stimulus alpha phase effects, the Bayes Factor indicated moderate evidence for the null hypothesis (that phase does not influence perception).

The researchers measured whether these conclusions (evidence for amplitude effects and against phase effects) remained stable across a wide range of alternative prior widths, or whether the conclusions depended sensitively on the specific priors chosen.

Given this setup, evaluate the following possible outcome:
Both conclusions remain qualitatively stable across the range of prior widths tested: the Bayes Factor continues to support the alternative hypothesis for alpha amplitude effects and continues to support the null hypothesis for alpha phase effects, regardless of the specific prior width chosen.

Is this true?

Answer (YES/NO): YES